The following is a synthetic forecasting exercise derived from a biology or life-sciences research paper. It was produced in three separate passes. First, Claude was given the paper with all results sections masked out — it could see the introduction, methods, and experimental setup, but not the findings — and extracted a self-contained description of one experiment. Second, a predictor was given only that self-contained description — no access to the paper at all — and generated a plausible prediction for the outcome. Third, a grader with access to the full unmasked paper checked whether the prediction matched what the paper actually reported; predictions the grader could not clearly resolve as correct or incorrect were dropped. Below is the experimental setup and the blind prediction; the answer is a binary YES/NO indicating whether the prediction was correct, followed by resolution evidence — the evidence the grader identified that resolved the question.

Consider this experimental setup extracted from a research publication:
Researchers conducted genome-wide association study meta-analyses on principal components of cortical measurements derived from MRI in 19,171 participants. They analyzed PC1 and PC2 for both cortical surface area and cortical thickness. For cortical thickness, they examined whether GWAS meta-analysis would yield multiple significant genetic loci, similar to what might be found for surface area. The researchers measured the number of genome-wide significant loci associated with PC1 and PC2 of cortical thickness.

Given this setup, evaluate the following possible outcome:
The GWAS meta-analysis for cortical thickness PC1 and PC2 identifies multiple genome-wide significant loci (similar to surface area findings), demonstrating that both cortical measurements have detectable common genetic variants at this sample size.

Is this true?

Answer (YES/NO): NO